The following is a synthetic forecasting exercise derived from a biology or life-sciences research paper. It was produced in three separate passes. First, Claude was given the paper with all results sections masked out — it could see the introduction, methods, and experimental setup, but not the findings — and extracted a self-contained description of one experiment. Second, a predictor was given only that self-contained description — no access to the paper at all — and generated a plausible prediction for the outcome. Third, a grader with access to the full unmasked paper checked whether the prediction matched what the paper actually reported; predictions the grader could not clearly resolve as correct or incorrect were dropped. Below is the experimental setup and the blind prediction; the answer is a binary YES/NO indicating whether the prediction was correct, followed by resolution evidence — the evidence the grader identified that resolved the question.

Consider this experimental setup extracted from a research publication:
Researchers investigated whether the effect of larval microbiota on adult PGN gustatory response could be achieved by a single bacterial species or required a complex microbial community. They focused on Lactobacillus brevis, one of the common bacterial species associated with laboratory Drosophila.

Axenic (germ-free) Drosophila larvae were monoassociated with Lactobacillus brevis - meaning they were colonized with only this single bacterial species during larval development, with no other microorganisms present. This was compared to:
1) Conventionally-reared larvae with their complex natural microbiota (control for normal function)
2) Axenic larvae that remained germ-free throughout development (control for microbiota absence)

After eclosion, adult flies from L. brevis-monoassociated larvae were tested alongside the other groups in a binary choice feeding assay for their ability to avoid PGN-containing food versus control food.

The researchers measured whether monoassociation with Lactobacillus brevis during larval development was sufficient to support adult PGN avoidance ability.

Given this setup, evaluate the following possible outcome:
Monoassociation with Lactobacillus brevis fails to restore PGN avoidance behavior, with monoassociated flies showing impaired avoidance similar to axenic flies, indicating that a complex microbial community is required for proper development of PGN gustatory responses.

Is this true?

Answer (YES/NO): NO